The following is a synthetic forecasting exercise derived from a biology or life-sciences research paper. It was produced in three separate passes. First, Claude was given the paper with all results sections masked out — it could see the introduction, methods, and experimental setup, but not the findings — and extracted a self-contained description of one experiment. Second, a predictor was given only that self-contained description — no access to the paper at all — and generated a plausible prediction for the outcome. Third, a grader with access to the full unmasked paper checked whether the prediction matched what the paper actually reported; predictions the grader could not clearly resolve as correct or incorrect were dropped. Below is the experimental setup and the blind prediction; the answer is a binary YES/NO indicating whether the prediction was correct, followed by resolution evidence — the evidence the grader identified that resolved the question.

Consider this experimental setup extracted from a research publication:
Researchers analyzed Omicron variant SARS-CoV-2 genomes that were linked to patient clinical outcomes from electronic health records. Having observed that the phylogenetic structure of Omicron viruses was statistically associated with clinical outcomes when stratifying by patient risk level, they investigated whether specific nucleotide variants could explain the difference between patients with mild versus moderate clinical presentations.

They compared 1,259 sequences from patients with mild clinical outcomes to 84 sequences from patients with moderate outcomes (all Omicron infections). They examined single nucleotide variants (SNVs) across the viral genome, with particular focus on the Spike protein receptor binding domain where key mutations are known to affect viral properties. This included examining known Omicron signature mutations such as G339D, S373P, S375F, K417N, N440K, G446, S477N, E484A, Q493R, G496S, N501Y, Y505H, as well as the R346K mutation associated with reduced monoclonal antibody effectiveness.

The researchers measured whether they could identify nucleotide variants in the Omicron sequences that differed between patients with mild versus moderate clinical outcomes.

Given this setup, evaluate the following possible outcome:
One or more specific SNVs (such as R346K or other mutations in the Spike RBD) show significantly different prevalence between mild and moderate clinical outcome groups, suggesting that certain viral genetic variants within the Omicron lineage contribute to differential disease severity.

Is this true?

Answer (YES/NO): NO